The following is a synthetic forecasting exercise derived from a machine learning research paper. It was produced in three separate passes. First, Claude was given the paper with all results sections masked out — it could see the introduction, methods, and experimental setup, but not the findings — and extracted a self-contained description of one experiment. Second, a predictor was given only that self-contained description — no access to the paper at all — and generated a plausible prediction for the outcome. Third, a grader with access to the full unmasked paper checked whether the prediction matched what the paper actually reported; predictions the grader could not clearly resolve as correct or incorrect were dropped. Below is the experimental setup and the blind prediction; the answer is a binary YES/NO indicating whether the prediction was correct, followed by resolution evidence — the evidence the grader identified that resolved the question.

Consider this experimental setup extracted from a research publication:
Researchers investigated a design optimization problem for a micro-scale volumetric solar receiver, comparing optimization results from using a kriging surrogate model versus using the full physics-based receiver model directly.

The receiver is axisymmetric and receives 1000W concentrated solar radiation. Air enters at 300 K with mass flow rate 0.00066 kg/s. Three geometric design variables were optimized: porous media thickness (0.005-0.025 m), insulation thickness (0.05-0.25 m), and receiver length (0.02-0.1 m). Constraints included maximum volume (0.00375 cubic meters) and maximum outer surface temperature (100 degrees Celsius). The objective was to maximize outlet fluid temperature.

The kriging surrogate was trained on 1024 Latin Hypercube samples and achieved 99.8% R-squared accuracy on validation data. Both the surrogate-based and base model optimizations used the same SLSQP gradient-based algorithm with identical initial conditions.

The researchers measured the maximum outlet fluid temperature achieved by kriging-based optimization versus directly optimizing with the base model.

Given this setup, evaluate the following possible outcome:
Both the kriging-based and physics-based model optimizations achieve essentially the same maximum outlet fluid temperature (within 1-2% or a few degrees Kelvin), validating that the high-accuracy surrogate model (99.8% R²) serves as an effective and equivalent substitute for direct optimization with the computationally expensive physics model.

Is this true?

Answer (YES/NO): NO